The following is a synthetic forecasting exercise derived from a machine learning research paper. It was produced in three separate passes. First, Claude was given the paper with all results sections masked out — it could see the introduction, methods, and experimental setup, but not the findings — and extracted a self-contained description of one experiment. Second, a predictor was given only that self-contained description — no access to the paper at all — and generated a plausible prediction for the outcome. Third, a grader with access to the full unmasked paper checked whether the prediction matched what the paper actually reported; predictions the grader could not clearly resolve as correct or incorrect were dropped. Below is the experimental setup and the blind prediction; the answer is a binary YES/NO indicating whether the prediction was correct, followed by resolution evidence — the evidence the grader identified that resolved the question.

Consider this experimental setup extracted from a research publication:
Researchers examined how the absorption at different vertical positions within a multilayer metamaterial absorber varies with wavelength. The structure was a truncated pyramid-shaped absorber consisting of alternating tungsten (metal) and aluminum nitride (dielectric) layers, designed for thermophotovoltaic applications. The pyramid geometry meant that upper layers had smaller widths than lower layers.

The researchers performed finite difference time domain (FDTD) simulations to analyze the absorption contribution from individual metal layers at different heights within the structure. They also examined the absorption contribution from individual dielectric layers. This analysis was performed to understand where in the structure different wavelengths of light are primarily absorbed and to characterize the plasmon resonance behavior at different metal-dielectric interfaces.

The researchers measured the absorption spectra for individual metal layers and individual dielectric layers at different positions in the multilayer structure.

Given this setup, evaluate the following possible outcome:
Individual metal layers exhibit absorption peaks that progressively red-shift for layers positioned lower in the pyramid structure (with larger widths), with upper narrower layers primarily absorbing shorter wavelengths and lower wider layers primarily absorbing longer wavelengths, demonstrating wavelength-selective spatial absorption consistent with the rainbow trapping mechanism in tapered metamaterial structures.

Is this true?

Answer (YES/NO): YES